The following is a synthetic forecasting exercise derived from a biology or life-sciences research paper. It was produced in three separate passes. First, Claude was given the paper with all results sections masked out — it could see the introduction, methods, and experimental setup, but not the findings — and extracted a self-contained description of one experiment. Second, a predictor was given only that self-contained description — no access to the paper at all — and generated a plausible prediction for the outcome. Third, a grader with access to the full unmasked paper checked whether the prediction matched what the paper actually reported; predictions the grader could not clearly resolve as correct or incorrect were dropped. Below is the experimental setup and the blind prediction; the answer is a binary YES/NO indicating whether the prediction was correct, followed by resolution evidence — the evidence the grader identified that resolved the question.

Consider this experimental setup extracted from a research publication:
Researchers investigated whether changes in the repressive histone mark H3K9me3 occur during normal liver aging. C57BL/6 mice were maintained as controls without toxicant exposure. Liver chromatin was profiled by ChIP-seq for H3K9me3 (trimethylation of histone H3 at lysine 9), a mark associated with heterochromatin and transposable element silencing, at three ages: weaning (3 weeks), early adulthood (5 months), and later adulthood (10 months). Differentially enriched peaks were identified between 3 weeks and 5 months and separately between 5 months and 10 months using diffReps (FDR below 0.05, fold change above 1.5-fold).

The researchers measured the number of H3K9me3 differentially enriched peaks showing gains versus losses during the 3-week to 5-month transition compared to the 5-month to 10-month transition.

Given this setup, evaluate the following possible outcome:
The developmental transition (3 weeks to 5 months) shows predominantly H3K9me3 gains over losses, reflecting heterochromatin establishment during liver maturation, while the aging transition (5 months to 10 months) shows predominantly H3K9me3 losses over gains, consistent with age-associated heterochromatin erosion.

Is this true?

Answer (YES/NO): NO